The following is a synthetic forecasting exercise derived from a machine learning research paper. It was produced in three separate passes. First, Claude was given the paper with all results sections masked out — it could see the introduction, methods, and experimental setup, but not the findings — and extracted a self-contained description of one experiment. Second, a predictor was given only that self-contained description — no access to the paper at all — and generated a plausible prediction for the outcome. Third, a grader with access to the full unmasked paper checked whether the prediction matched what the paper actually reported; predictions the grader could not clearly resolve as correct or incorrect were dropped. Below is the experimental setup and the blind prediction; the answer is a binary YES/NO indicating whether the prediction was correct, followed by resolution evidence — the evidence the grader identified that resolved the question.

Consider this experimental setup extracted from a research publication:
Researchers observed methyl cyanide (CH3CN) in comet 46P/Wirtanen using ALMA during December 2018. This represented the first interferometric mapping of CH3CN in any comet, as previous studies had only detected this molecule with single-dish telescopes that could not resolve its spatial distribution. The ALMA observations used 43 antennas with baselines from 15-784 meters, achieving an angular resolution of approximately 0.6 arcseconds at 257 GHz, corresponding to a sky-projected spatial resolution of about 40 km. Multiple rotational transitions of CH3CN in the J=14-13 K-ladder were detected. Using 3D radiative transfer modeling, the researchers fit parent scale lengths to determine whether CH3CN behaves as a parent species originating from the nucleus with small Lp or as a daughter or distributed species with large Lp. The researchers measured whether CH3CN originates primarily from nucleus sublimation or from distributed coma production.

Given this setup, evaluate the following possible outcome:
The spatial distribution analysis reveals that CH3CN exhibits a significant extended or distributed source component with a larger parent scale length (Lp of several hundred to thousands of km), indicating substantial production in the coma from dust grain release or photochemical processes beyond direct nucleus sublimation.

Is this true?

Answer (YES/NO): NO